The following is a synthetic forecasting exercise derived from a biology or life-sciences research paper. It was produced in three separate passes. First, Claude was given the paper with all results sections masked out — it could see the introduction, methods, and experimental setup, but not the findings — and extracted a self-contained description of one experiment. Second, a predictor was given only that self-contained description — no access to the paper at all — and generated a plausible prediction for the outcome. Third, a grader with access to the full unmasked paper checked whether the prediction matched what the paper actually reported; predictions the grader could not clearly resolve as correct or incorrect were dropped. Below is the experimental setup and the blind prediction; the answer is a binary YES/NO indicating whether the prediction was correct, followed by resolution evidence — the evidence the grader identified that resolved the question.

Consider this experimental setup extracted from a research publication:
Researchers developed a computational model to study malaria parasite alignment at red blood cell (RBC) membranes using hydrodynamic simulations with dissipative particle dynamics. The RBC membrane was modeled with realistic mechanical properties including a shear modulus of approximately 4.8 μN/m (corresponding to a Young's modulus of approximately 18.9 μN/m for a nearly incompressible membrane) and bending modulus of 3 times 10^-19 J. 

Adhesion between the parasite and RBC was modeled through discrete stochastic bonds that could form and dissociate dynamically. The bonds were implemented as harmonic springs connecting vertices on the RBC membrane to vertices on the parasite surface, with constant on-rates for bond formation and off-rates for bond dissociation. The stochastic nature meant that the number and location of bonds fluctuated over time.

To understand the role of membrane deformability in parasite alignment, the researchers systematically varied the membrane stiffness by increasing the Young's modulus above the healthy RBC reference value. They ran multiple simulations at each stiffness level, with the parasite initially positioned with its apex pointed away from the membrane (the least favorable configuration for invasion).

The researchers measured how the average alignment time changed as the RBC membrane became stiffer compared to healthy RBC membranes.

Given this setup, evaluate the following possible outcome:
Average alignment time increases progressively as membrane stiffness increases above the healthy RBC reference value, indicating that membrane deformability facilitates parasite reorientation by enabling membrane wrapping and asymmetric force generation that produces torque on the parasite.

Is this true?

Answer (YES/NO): YES